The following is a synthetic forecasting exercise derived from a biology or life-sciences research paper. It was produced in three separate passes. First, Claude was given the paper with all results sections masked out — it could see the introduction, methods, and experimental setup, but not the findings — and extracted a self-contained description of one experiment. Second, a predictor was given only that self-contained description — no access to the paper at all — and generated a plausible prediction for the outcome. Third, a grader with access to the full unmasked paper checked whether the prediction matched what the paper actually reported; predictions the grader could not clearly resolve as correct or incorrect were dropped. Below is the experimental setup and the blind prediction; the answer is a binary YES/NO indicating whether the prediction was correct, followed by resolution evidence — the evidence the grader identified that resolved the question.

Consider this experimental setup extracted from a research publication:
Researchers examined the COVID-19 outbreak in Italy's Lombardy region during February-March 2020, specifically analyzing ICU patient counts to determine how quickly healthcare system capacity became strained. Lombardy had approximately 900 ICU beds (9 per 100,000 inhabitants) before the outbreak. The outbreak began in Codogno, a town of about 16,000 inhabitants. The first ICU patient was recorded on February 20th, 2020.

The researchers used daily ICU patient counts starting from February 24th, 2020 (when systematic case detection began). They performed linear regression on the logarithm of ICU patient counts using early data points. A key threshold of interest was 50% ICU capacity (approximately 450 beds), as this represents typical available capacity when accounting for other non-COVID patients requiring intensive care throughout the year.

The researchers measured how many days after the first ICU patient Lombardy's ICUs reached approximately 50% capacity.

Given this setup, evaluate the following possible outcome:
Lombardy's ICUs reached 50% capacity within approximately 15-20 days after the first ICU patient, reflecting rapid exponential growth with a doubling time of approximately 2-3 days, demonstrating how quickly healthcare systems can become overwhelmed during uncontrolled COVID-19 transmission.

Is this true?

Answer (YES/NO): YES